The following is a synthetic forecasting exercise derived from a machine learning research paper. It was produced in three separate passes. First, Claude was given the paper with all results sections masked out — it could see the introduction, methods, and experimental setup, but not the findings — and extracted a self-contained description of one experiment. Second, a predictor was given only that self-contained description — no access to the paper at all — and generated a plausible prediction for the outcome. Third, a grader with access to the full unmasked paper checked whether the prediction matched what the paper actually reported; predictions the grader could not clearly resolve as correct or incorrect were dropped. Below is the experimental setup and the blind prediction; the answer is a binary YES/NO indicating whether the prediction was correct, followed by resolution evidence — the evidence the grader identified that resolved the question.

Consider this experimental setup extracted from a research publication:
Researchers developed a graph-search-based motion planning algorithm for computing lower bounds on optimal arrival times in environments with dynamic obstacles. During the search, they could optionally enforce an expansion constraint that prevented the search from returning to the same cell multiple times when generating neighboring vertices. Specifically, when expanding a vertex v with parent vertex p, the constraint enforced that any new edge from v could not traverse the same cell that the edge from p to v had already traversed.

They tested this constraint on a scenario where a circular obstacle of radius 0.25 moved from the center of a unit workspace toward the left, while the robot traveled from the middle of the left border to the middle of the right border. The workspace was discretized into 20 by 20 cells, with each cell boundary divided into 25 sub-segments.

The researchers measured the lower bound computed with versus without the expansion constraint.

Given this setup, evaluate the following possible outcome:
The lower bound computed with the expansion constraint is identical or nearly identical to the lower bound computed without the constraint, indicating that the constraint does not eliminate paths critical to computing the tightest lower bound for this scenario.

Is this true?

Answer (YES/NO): NO